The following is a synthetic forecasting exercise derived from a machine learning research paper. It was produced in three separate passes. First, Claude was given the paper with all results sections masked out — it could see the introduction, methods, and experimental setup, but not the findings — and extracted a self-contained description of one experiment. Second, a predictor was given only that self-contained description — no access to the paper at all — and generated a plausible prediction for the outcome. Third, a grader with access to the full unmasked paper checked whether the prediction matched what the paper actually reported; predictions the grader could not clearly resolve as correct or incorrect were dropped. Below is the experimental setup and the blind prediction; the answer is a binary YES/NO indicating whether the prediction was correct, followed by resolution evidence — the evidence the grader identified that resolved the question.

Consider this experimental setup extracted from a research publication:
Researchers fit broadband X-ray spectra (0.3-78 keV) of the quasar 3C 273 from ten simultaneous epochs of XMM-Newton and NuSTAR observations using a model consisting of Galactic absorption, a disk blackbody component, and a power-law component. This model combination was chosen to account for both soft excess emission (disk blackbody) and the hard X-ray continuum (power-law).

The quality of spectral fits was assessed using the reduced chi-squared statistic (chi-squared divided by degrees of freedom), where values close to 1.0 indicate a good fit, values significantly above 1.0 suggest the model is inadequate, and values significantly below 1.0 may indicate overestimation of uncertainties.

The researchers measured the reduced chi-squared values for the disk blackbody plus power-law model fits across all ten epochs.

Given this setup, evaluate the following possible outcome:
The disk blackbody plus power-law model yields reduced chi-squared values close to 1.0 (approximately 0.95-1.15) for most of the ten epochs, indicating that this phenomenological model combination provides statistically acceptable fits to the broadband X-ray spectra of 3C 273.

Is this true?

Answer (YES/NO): NO